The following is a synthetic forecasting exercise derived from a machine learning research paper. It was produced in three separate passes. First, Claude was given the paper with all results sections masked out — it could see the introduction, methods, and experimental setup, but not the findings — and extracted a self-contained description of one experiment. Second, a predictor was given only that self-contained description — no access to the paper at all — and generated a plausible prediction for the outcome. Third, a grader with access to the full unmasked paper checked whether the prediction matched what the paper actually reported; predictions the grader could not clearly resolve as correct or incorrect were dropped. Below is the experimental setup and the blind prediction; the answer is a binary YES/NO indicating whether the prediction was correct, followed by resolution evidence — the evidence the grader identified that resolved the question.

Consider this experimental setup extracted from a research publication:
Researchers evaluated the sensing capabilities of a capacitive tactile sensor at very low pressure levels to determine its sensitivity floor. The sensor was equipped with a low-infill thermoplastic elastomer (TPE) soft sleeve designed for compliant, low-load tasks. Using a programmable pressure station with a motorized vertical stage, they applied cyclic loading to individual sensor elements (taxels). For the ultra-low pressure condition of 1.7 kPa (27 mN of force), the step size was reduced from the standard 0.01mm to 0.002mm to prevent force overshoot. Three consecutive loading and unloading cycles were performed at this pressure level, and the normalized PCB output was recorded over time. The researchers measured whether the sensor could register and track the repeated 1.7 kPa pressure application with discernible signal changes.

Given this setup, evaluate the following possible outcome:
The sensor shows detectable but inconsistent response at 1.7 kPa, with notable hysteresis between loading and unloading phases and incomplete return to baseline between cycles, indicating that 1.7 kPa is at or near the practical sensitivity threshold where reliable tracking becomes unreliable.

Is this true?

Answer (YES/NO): NO